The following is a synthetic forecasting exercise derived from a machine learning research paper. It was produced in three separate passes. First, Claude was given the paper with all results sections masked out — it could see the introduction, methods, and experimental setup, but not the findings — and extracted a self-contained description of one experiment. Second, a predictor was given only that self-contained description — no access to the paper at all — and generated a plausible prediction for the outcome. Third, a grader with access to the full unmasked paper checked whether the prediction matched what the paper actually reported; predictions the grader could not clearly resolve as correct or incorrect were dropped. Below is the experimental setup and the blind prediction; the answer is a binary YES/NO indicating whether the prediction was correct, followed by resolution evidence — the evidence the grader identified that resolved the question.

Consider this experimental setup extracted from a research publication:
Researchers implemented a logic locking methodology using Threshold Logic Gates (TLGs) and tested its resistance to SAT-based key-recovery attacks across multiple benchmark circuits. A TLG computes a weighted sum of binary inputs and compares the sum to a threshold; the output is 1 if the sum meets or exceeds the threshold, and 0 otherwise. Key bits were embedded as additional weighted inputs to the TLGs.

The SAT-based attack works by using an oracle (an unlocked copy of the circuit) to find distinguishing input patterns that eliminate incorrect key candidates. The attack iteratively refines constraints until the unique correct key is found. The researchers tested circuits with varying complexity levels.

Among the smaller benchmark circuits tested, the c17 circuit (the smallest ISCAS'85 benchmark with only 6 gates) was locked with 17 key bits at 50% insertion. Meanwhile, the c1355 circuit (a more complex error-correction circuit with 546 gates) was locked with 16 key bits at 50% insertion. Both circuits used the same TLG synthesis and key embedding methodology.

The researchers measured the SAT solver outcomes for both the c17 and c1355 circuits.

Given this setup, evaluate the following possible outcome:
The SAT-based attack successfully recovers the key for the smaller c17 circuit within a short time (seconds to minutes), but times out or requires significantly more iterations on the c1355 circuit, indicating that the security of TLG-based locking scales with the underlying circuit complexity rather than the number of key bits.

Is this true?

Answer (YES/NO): YES